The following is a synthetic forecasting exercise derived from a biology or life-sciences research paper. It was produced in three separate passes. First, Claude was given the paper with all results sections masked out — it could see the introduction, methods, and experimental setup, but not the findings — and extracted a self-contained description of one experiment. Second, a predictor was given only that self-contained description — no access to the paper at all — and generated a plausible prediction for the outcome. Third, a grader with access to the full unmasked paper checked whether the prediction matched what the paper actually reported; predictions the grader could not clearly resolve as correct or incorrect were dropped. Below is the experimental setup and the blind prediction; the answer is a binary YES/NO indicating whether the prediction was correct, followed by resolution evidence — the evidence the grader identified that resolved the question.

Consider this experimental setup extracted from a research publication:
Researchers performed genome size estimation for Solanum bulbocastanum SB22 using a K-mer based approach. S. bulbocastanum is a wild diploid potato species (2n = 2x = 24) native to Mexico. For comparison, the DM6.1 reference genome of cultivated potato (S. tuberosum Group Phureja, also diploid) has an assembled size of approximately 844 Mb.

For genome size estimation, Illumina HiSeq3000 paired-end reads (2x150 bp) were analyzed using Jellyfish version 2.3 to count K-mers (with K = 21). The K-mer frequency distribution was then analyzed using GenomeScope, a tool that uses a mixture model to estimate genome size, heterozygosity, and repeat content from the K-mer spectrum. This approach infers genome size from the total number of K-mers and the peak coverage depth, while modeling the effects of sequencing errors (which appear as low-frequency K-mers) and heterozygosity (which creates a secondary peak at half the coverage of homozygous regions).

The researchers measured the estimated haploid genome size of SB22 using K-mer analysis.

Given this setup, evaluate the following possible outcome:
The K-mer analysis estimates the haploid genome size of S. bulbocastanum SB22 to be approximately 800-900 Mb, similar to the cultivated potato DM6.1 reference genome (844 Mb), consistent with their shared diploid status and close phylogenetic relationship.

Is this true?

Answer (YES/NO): NO